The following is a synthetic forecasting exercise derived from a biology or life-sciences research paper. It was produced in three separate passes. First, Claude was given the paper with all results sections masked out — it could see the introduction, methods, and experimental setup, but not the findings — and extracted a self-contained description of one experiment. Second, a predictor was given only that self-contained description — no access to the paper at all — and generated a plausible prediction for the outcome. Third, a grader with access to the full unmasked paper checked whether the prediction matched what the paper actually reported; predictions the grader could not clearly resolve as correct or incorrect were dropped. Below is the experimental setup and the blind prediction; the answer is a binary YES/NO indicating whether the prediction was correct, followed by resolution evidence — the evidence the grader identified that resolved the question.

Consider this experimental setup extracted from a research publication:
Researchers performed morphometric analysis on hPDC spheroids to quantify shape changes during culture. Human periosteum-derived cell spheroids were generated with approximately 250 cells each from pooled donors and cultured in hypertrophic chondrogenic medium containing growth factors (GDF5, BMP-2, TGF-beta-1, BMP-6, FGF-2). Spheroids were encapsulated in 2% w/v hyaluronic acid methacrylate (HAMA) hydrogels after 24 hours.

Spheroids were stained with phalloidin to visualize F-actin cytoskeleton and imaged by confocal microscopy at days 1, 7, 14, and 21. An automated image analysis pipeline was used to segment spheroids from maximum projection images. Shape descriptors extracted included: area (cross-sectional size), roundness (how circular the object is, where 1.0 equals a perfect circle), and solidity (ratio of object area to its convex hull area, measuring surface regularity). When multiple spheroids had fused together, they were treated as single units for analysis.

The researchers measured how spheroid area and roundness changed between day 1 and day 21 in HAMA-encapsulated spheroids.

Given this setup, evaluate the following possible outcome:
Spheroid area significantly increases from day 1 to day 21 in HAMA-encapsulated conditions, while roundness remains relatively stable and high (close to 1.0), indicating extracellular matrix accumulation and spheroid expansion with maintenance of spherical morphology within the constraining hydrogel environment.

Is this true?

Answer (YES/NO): NO